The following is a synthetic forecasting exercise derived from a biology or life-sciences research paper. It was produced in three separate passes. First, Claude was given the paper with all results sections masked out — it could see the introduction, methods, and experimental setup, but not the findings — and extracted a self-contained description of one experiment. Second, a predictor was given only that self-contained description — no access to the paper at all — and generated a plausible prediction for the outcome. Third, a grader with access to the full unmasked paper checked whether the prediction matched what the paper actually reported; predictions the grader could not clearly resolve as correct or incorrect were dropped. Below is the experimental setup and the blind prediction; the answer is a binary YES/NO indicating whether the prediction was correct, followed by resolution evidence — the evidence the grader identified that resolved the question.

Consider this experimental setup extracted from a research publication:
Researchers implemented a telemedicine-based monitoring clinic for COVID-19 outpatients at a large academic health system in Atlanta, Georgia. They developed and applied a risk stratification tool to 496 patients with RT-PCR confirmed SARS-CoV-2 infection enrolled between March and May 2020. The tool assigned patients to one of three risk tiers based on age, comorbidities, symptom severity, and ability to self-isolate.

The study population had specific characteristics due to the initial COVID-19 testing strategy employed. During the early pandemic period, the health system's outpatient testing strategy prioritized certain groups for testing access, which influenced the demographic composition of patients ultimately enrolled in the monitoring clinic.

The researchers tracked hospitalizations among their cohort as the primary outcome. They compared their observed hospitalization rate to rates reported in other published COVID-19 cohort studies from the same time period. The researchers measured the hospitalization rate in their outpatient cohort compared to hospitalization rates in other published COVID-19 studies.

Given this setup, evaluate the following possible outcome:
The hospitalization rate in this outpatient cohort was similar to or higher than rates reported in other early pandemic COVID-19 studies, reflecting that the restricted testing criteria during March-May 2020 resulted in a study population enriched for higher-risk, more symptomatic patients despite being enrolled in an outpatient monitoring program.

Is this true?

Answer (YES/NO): NO